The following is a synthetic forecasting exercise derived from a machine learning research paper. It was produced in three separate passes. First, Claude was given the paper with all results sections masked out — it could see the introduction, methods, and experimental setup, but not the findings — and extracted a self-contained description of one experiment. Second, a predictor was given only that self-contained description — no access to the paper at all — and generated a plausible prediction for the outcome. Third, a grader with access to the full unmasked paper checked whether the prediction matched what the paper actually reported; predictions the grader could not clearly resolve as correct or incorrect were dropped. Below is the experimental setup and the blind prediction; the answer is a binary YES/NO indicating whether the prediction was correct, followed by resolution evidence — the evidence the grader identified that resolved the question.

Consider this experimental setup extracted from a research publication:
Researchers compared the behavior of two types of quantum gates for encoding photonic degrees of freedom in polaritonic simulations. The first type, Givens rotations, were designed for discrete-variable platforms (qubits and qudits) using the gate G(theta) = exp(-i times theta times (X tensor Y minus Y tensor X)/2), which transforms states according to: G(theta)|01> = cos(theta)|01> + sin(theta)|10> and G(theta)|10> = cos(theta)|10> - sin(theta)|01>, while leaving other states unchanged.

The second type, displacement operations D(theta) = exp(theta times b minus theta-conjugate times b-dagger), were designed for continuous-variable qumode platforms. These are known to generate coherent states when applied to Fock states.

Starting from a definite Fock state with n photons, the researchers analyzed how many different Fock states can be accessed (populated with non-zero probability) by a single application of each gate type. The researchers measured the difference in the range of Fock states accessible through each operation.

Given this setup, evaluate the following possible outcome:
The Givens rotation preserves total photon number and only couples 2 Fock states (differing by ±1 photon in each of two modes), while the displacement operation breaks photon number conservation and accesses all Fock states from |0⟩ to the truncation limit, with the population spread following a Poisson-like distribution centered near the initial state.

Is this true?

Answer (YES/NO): NO